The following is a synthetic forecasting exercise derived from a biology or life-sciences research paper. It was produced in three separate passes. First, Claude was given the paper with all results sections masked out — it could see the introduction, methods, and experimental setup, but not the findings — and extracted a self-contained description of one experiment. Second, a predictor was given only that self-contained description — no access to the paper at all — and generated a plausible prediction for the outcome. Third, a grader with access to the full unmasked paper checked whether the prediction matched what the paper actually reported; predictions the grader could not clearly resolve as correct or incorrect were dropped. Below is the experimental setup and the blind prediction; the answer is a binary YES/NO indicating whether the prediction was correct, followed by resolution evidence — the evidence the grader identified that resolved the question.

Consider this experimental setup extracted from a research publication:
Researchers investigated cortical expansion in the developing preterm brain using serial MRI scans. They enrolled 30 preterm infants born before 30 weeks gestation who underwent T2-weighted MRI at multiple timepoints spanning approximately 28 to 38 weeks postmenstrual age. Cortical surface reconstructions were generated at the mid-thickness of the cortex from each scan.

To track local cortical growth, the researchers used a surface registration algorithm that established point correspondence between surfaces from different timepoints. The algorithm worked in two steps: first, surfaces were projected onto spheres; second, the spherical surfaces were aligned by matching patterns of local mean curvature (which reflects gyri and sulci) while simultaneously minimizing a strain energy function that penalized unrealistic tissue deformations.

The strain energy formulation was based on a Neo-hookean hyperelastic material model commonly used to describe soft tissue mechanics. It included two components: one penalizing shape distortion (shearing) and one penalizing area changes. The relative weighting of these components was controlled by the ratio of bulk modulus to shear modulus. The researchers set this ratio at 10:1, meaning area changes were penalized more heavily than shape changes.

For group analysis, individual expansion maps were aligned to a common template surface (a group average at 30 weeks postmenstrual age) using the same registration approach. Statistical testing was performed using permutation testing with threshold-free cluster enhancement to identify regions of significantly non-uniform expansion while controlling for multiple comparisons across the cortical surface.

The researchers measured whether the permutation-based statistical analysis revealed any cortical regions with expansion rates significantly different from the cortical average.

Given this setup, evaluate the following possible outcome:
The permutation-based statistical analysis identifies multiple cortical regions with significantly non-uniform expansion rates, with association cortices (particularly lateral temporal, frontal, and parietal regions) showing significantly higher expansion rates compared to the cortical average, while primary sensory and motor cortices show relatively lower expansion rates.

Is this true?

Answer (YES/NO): NO